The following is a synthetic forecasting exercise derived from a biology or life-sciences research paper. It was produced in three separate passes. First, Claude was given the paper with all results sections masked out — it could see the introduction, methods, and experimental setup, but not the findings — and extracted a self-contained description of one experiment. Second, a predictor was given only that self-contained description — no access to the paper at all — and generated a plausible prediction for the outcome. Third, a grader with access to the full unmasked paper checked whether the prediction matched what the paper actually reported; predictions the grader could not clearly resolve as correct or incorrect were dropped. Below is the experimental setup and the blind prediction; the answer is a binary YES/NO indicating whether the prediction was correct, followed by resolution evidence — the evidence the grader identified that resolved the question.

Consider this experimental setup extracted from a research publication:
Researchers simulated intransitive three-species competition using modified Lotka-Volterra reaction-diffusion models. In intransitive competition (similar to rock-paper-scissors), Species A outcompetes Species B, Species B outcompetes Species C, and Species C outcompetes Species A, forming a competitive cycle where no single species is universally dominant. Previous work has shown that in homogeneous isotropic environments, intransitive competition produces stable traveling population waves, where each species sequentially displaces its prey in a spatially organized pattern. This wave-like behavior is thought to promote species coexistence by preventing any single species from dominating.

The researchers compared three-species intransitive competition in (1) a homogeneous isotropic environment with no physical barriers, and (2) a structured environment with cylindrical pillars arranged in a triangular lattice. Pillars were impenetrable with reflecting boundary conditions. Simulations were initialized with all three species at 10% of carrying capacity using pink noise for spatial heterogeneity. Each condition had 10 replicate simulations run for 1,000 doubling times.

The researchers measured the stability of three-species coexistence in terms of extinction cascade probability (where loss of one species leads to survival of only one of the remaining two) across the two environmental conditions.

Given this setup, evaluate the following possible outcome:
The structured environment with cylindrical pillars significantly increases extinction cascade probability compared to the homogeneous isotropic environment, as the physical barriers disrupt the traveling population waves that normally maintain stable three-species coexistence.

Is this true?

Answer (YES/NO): YES